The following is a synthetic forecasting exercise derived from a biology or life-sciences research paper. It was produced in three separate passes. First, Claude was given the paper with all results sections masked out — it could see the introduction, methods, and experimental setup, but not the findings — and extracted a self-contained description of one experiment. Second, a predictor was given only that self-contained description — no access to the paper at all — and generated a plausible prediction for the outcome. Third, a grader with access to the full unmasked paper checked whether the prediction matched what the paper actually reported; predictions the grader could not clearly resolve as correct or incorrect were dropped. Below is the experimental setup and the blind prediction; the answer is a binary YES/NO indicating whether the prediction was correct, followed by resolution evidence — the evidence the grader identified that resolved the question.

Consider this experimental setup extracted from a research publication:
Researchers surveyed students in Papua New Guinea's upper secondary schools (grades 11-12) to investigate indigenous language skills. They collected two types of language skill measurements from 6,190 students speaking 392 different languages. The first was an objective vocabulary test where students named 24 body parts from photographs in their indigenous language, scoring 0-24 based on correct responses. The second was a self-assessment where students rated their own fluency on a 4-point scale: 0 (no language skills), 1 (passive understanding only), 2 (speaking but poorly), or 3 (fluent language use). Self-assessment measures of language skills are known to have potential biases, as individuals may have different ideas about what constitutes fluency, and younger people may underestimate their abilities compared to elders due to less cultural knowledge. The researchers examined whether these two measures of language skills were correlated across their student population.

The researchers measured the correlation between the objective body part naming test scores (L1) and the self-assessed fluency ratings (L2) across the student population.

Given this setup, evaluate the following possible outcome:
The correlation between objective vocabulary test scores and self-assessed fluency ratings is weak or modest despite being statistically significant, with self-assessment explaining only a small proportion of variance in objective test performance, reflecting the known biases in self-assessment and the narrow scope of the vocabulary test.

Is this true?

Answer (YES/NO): NO